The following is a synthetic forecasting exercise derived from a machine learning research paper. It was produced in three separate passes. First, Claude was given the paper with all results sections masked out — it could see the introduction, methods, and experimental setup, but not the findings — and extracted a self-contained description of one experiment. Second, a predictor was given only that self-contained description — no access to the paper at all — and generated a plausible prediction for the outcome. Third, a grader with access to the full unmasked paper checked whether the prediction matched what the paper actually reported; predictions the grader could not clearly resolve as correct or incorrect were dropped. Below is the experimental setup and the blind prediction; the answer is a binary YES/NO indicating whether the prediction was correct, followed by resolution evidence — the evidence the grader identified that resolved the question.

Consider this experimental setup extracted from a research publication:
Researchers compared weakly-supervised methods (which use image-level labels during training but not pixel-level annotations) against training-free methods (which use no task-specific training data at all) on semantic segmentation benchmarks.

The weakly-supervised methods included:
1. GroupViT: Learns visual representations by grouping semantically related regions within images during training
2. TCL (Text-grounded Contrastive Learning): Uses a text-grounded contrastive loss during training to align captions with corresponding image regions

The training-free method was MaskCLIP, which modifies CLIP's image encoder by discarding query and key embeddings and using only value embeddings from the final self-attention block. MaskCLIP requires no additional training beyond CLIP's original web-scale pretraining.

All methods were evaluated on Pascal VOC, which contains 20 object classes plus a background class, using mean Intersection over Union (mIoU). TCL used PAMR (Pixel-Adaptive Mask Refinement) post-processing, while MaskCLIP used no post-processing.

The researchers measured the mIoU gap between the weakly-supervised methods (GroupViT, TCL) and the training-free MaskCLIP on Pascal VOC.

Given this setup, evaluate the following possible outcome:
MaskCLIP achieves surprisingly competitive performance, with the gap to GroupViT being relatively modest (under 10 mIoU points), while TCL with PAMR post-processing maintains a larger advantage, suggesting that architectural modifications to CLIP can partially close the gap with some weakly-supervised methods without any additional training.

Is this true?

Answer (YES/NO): NO